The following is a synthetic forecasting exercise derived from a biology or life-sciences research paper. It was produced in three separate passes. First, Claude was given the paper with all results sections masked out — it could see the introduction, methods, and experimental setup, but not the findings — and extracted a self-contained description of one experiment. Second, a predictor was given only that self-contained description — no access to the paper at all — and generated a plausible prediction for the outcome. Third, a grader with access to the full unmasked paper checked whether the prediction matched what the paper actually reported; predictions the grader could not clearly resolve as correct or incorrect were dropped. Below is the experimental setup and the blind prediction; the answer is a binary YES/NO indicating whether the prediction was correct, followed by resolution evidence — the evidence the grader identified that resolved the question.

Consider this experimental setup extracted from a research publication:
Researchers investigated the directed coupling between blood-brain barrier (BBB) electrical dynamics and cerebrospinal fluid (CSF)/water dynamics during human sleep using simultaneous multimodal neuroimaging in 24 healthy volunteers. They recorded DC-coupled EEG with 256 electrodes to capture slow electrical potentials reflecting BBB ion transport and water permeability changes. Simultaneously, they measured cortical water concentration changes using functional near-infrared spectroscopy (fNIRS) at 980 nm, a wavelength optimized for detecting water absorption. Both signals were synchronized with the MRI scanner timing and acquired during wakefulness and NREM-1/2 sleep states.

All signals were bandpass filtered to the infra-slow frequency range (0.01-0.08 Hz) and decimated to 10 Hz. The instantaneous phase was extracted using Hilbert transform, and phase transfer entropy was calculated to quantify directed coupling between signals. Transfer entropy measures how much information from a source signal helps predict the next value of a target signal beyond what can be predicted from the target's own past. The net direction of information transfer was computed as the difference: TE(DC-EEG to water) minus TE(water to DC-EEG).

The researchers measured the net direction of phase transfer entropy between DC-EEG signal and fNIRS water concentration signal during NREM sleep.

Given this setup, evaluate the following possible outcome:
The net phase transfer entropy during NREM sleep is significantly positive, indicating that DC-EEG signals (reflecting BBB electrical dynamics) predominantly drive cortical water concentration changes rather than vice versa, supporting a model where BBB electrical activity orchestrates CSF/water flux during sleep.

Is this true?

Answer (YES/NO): NO